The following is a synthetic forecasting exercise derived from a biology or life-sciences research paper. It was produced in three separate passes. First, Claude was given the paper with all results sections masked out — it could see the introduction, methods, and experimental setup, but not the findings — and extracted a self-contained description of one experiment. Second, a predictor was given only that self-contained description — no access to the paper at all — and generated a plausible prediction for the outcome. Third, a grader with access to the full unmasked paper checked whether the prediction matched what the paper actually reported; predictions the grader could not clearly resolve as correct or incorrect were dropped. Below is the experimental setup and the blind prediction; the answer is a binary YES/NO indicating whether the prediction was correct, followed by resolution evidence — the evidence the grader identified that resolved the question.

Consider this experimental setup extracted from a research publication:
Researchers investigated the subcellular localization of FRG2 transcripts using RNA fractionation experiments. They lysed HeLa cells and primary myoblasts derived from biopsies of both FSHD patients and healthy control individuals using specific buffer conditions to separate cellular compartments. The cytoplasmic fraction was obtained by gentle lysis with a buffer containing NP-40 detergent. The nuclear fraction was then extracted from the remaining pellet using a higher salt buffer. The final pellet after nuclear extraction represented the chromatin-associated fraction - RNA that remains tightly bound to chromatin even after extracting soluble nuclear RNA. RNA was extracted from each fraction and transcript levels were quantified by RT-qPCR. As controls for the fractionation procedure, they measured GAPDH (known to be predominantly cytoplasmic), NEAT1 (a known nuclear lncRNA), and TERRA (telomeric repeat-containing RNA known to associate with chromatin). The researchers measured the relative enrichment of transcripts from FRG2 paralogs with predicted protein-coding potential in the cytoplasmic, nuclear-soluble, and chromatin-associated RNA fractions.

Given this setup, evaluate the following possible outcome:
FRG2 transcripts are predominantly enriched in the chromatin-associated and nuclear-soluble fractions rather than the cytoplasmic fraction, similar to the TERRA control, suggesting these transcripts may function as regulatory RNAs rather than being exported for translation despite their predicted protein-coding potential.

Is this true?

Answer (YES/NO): NO